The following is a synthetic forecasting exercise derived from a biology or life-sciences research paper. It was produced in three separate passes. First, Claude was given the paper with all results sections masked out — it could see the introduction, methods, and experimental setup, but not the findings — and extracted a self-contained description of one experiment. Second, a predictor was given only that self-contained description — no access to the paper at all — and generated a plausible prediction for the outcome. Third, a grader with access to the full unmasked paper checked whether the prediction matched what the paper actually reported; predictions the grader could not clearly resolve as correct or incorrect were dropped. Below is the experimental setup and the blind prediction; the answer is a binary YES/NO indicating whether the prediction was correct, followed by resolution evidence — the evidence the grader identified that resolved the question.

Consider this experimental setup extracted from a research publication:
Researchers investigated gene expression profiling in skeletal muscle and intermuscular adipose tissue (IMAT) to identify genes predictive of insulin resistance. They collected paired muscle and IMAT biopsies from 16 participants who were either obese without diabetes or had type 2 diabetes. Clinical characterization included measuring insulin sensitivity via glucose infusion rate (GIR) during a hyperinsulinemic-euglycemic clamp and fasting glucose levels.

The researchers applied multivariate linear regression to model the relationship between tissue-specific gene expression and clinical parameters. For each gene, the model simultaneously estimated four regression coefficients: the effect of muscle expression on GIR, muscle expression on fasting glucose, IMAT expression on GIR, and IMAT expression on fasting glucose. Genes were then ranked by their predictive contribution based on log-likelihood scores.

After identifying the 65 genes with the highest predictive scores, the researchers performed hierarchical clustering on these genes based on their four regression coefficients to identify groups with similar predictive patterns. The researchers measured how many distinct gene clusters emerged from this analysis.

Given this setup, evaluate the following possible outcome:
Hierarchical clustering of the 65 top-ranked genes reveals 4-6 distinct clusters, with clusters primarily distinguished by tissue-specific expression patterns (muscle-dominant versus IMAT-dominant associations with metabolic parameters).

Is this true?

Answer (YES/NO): NO